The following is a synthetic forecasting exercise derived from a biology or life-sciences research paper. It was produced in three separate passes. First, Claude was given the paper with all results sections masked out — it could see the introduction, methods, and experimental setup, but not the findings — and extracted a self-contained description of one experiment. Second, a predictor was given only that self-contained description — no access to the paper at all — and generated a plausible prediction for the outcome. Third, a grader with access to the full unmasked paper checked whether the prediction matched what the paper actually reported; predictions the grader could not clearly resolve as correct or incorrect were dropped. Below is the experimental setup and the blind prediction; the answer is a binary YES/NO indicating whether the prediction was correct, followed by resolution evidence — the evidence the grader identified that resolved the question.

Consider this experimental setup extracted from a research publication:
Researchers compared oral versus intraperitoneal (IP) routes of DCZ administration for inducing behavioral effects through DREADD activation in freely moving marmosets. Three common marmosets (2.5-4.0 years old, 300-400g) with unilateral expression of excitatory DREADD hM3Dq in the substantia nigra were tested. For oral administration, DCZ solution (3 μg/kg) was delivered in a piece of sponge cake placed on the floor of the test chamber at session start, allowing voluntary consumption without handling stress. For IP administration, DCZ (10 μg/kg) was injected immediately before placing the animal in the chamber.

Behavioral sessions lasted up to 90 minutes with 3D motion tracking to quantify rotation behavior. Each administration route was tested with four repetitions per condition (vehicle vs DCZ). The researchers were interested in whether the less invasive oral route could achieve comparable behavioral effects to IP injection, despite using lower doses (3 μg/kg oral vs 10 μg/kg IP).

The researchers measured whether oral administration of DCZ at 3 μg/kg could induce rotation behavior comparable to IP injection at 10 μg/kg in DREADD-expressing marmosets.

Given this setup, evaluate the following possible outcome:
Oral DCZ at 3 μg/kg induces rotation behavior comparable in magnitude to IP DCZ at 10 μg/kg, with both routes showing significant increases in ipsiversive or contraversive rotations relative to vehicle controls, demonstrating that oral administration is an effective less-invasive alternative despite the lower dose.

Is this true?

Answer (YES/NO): YES